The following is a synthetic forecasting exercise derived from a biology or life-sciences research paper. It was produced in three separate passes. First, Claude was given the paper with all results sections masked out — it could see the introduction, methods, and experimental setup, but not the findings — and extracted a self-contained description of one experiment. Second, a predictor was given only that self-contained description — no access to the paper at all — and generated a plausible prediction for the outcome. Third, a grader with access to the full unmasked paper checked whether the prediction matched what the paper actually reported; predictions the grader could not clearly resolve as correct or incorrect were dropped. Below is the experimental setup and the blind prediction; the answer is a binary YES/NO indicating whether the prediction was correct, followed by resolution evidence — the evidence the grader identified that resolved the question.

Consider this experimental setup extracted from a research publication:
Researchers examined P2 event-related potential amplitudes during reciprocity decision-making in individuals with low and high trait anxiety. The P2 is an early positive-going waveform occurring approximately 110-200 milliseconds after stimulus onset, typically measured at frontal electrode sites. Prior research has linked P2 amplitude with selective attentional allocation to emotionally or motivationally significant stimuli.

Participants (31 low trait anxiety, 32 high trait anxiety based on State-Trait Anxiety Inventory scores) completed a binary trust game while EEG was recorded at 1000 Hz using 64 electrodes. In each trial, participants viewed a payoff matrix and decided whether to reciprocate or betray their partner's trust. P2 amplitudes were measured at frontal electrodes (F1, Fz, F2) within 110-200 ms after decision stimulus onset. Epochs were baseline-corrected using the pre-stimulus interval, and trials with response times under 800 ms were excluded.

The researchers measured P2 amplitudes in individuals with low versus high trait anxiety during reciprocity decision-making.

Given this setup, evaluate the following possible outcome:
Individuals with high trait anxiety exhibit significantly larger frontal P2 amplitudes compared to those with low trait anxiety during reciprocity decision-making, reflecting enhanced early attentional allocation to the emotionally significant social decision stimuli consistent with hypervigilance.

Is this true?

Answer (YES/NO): NO